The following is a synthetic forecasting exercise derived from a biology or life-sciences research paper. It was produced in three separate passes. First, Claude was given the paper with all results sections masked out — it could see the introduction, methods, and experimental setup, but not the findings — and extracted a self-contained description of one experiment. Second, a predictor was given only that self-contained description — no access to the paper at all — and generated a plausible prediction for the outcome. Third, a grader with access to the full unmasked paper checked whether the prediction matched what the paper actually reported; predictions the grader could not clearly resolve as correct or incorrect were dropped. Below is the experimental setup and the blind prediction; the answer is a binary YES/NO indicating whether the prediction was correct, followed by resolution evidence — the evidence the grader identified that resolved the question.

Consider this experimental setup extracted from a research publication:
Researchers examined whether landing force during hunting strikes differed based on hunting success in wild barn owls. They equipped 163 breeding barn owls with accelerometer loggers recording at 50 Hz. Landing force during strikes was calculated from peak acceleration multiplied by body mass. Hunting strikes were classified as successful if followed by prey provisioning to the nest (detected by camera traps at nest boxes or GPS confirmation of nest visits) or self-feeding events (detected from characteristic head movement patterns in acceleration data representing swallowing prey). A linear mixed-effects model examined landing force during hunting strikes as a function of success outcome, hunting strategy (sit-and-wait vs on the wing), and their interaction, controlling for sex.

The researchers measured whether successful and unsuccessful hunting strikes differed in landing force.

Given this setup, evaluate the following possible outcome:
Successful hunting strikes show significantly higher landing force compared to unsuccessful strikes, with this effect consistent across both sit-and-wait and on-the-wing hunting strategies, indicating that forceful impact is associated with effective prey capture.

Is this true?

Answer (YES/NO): NO